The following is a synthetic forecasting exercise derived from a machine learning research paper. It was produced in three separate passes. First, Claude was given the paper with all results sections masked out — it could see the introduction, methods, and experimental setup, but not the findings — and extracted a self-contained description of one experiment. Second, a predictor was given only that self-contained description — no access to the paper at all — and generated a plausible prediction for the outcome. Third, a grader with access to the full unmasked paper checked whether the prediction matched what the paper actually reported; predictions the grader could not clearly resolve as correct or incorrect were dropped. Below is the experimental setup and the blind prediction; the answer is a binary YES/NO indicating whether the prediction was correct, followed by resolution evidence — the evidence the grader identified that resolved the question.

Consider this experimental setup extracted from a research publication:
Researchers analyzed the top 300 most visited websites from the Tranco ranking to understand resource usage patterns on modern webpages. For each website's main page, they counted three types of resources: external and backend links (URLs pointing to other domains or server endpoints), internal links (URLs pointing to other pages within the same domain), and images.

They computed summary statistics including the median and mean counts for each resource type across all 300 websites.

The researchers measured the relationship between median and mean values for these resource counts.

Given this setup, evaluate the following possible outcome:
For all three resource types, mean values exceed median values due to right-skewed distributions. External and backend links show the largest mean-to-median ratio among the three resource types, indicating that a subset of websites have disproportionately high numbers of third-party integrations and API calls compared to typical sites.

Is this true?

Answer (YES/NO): NO